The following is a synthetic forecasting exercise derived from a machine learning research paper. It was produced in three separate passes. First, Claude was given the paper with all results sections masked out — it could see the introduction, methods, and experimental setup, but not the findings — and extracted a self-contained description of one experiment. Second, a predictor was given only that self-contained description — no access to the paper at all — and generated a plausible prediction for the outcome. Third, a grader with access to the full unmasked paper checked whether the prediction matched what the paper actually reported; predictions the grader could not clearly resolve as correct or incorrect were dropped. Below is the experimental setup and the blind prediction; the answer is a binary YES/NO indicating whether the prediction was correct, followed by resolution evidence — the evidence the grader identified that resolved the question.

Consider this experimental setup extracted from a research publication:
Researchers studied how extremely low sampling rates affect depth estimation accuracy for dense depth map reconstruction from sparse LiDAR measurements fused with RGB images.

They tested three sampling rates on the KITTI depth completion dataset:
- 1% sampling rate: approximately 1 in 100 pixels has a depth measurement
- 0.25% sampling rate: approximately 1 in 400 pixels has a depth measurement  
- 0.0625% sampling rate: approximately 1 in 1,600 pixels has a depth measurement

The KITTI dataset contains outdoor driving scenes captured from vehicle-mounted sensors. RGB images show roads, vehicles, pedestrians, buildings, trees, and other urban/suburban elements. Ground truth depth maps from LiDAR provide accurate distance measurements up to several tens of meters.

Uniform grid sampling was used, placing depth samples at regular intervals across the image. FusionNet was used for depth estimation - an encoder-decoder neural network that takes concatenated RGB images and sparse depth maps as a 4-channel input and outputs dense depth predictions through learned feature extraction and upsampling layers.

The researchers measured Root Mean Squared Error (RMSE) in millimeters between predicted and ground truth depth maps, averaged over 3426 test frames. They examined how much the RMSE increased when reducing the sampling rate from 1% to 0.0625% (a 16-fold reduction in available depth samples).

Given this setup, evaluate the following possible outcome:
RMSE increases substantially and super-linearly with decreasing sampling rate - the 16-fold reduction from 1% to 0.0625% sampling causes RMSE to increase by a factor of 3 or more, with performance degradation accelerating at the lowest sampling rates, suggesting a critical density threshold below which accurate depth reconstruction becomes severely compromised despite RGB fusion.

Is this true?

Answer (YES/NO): NO